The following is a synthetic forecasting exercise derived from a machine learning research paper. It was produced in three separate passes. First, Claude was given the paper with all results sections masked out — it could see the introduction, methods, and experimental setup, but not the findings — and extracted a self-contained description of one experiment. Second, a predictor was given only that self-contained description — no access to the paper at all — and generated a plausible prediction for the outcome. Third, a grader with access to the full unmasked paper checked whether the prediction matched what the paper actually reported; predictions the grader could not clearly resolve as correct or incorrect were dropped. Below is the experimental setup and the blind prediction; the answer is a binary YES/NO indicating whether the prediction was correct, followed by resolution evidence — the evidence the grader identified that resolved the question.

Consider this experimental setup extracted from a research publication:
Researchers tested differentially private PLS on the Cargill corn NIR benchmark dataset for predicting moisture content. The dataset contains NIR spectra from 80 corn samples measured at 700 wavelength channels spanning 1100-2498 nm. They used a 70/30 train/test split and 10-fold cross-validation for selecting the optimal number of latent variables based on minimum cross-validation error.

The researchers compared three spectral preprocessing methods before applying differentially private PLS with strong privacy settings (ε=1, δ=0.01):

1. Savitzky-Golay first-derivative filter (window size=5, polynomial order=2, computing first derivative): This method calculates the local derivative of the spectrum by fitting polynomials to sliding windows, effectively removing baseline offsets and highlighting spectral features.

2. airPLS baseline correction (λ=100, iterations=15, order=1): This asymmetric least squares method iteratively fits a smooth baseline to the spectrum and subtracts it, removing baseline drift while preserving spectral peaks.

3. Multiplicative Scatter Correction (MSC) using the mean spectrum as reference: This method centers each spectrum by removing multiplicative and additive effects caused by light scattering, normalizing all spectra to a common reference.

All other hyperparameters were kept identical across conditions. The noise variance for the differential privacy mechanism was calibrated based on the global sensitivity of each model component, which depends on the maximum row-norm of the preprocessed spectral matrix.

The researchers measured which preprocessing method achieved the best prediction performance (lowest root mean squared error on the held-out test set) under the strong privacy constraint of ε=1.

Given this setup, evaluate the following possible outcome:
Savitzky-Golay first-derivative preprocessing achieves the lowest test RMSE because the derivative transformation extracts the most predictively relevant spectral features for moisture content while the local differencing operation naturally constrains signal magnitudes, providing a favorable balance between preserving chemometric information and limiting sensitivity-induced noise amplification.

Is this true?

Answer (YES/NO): YES